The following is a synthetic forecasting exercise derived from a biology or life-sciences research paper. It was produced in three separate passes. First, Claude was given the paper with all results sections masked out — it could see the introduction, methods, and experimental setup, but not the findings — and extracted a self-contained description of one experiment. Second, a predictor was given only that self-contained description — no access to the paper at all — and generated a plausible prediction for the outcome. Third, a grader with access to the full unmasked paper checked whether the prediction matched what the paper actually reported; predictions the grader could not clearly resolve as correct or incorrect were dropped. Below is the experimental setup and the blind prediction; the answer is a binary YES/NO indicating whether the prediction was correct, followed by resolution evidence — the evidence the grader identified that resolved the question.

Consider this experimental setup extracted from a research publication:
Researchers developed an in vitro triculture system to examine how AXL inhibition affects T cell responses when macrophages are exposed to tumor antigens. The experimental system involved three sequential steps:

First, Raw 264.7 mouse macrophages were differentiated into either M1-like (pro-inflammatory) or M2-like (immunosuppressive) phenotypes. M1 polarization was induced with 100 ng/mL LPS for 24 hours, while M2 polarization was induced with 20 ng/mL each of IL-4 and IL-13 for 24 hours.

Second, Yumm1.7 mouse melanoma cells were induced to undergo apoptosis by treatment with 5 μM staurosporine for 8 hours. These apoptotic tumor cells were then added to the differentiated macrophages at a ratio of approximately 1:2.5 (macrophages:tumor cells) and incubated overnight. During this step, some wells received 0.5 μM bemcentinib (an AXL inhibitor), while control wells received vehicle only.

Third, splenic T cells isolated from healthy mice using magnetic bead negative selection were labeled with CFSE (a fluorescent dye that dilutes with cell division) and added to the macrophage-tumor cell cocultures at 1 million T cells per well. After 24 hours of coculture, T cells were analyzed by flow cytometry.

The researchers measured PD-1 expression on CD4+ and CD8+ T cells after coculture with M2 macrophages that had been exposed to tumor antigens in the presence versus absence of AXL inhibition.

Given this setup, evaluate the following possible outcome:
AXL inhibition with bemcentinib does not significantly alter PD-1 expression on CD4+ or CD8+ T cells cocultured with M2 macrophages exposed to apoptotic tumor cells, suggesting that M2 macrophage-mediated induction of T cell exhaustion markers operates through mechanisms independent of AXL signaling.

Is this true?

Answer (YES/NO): NO